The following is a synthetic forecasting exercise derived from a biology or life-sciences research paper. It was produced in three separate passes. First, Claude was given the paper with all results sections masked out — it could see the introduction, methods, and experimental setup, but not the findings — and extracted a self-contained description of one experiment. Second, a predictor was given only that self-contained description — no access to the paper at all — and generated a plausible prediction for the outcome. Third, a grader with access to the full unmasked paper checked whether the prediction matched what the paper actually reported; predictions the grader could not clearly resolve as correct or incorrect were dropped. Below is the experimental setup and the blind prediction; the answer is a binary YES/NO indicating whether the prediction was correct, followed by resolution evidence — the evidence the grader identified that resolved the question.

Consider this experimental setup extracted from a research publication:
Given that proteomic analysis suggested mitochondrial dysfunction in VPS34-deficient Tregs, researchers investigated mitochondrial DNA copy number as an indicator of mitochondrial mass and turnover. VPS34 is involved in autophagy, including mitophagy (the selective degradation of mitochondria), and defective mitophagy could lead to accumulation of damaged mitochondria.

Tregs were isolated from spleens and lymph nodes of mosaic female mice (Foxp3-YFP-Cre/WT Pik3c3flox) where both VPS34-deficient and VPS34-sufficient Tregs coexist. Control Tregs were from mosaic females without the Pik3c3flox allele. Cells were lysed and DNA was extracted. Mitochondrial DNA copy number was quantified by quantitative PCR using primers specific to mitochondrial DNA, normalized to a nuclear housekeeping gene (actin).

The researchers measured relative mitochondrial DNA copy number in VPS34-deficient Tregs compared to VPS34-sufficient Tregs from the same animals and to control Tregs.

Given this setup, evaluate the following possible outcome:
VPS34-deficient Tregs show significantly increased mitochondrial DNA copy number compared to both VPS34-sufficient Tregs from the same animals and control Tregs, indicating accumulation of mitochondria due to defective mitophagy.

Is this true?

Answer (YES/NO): YES